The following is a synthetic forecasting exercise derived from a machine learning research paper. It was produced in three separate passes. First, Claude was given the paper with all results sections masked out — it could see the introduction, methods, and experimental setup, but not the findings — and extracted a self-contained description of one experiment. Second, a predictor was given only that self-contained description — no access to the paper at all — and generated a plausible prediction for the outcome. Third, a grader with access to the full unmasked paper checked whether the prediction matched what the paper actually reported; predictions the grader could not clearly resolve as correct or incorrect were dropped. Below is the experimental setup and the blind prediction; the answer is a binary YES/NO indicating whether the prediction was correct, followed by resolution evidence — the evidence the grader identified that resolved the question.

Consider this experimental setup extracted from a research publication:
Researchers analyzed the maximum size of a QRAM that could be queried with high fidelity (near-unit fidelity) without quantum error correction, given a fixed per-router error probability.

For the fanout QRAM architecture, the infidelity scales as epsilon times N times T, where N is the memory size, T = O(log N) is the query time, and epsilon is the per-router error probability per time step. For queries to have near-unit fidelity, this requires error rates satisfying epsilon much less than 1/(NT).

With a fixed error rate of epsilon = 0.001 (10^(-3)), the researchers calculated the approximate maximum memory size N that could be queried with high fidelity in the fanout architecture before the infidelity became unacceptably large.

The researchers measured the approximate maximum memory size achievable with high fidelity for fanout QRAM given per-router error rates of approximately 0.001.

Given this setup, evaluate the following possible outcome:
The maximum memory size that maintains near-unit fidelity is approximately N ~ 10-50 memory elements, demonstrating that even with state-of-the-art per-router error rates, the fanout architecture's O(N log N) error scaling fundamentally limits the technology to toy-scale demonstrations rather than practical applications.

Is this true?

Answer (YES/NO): NO